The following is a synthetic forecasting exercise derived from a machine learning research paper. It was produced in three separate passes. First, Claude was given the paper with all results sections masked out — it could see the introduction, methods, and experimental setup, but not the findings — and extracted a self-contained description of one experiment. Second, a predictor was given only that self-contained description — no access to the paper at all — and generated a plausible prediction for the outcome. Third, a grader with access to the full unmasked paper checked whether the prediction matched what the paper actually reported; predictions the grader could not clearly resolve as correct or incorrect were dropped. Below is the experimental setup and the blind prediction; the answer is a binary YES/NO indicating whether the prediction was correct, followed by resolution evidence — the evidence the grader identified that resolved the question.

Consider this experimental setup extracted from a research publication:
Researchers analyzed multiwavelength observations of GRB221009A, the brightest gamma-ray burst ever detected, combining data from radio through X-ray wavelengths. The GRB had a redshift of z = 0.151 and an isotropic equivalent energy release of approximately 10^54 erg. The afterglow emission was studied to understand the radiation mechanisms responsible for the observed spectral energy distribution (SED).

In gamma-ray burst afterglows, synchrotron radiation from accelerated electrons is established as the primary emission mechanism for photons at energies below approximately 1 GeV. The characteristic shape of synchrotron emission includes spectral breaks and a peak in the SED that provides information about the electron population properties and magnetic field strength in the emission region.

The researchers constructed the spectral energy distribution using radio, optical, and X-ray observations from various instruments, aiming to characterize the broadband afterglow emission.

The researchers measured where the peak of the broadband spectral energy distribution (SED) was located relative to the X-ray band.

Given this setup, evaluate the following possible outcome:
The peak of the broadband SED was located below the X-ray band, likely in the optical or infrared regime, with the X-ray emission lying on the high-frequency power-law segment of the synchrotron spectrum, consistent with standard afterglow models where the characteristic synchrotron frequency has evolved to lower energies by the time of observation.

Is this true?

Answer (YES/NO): NO